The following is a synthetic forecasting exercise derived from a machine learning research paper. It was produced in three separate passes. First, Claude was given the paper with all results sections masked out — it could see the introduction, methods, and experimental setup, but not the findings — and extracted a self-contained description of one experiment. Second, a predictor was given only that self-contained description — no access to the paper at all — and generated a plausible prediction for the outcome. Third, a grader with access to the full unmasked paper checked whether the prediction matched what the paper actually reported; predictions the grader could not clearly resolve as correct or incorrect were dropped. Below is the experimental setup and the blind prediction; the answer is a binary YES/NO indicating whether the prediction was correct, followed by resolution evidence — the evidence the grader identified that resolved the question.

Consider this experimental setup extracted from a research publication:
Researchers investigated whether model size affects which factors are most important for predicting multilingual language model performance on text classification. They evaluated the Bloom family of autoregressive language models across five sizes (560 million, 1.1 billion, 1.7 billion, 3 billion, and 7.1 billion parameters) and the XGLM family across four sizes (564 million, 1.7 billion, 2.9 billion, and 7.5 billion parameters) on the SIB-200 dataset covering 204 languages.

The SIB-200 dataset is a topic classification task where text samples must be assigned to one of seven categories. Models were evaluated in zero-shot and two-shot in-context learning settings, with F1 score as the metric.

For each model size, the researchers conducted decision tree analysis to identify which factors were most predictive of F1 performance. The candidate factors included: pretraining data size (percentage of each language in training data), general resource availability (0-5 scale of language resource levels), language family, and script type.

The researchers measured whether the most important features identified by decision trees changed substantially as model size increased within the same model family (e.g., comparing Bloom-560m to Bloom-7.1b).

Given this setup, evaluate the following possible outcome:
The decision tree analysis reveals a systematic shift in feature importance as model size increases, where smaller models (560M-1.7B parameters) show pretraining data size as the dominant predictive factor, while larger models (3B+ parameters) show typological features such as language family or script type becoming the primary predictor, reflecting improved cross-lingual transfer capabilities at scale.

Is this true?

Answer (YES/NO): NO